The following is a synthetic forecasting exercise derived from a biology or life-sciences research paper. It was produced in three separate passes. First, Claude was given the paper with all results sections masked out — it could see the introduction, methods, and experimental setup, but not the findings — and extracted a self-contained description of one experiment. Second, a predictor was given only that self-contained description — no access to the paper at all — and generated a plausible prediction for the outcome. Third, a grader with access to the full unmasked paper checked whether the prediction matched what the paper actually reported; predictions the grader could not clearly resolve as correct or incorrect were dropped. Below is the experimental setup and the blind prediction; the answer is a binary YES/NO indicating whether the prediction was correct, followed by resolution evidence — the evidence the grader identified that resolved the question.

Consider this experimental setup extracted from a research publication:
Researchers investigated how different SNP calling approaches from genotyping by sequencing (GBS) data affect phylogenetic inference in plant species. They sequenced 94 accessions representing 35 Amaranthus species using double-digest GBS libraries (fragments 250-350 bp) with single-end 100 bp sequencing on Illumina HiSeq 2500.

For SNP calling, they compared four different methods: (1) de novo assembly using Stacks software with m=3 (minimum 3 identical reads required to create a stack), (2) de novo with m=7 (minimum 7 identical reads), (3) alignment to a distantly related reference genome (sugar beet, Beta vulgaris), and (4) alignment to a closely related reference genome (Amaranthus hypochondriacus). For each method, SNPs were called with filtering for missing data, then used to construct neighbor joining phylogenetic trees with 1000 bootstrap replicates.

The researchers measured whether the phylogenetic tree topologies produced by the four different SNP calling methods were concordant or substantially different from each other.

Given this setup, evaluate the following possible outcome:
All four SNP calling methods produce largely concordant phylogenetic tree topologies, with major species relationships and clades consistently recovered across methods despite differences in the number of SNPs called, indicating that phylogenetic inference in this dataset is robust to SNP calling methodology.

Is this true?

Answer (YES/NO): YES